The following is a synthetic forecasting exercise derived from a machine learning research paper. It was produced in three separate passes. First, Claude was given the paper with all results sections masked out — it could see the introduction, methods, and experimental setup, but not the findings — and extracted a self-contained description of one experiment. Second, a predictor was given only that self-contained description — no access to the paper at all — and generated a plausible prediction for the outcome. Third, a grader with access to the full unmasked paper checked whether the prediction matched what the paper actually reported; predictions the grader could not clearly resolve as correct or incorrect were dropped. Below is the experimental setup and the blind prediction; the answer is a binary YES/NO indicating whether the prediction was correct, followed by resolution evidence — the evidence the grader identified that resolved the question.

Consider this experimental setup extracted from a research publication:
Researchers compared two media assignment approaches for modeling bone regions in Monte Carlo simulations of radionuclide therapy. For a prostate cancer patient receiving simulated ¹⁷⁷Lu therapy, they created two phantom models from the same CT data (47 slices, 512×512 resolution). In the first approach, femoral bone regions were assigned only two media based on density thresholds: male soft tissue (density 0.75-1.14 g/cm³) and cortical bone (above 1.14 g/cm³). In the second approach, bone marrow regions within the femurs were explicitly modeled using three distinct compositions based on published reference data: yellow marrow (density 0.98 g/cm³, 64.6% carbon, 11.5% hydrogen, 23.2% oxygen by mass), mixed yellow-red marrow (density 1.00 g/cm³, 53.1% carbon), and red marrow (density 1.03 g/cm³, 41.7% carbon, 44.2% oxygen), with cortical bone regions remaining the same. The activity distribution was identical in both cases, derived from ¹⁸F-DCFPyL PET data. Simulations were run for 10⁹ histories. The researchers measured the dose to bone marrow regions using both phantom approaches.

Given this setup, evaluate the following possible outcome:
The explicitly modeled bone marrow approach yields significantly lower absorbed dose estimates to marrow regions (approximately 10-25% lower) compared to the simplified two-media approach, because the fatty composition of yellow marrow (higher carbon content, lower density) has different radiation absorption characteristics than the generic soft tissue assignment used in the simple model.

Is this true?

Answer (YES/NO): NO